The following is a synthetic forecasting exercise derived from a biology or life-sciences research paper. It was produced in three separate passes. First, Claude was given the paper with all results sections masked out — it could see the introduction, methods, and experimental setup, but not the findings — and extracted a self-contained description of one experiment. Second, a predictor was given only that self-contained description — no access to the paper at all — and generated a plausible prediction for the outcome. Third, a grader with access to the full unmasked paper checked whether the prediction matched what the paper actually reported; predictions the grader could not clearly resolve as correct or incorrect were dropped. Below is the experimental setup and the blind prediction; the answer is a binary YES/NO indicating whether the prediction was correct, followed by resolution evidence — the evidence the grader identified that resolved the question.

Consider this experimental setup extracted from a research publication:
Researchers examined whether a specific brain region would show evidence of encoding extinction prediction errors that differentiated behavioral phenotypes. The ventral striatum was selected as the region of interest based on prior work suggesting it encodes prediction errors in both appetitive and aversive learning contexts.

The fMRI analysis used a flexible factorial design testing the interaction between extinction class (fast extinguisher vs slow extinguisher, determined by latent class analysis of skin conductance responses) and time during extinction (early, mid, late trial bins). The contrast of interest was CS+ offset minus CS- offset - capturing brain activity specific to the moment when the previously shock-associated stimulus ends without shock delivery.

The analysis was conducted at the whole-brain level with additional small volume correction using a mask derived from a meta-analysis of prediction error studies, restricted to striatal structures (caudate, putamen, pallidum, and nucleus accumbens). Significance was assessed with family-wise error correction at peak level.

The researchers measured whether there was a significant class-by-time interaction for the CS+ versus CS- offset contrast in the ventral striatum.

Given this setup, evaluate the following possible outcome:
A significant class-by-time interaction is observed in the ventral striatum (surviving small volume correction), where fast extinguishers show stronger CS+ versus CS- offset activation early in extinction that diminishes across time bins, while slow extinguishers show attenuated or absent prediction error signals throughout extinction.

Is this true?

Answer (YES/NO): NO